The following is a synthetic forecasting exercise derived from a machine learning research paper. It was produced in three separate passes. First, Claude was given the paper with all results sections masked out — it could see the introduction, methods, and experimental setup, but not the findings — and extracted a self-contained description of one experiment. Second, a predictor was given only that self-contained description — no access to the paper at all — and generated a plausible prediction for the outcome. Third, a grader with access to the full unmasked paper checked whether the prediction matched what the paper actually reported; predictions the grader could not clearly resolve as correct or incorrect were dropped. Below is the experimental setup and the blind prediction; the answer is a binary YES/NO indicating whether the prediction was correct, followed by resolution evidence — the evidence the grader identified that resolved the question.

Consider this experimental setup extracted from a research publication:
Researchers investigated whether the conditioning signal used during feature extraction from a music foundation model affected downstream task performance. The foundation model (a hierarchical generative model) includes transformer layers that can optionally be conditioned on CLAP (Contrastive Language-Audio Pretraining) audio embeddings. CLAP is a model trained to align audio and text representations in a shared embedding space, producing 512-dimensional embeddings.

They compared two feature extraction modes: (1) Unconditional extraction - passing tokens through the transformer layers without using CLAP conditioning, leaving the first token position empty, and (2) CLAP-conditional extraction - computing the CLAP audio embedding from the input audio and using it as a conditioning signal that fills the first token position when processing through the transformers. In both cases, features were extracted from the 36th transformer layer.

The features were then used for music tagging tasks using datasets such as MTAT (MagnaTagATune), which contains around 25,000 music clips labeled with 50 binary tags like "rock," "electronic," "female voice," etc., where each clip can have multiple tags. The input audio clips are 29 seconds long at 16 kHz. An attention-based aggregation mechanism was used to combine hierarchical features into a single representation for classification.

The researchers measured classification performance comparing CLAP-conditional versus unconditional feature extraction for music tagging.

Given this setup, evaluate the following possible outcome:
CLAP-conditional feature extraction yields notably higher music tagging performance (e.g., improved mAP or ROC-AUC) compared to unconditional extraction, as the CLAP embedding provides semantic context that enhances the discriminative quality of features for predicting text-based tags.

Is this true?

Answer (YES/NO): NO